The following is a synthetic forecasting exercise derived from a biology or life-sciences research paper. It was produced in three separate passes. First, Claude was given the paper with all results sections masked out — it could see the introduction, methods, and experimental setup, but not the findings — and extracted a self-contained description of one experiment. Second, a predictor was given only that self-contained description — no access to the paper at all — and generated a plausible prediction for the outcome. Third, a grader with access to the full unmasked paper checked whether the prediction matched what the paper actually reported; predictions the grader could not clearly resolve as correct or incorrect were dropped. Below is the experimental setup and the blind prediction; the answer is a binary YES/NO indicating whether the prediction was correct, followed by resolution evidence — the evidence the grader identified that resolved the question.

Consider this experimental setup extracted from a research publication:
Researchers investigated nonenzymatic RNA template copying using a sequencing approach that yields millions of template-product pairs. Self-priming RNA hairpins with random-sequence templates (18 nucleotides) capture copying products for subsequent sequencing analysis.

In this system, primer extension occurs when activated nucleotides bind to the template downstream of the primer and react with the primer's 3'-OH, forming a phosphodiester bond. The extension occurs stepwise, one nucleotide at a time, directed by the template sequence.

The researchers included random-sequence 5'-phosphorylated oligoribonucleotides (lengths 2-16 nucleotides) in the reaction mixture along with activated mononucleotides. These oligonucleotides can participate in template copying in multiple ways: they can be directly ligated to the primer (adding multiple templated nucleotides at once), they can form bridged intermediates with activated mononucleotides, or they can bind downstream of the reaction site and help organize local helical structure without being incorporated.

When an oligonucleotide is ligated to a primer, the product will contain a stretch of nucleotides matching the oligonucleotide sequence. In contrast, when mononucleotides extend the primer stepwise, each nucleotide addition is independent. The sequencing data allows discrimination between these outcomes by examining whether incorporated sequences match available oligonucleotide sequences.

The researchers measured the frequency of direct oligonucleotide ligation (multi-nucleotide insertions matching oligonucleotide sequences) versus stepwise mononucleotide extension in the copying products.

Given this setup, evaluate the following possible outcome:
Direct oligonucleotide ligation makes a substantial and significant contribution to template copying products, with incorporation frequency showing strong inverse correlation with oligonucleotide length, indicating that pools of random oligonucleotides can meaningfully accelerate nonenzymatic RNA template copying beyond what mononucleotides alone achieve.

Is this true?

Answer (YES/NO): NO